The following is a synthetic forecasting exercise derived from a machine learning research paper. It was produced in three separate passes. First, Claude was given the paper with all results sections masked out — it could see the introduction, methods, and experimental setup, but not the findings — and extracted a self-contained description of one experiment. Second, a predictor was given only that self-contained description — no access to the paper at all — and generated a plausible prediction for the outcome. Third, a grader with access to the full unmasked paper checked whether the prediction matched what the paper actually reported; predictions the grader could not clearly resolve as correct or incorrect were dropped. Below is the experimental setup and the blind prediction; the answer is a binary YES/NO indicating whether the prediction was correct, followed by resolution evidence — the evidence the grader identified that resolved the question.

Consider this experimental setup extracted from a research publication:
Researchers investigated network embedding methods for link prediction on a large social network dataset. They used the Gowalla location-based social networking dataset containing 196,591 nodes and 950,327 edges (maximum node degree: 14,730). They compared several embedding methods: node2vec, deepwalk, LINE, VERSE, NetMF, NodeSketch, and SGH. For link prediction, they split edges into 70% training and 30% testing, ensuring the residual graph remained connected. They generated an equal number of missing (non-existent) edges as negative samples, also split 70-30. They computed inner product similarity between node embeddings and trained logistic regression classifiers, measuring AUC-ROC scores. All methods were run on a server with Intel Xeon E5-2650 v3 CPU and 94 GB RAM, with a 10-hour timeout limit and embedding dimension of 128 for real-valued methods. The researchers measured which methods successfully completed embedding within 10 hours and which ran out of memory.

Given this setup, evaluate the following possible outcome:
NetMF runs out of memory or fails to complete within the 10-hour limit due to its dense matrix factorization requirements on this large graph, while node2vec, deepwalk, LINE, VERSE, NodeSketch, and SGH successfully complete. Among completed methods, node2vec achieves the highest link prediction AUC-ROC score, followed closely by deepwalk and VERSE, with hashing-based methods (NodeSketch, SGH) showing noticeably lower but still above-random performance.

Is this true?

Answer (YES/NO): NO